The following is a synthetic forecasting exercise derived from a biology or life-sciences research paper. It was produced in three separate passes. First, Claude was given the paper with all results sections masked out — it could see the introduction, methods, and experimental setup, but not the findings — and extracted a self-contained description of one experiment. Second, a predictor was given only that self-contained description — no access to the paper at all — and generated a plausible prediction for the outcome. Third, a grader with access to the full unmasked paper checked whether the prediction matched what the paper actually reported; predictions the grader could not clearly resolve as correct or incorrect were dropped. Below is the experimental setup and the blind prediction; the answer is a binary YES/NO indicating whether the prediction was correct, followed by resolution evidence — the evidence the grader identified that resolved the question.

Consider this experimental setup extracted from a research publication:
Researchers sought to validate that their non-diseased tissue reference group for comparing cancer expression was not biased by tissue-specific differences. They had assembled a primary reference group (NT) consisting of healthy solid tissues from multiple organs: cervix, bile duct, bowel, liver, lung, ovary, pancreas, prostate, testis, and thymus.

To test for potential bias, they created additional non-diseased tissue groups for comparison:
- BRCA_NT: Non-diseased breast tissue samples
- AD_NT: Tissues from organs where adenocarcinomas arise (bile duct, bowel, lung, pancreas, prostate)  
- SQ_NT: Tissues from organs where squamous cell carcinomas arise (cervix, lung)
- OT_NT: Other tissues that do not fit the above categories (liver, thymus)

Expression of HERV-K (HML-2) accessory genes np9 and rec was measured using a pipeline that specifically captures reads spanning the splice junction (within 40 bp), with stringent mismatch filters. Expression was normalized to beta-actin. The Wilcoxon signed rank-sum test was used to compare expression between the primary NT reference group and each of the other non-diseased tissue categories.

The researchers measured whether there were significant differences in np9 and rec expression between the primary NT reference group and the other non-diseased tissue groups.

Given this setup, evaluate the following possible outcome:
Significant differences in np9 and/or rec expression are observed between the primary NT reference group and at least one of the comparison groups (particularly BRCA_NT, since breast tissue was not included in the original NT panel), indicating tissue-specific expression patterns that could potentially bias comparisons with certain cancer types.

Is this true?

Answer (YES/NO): NO